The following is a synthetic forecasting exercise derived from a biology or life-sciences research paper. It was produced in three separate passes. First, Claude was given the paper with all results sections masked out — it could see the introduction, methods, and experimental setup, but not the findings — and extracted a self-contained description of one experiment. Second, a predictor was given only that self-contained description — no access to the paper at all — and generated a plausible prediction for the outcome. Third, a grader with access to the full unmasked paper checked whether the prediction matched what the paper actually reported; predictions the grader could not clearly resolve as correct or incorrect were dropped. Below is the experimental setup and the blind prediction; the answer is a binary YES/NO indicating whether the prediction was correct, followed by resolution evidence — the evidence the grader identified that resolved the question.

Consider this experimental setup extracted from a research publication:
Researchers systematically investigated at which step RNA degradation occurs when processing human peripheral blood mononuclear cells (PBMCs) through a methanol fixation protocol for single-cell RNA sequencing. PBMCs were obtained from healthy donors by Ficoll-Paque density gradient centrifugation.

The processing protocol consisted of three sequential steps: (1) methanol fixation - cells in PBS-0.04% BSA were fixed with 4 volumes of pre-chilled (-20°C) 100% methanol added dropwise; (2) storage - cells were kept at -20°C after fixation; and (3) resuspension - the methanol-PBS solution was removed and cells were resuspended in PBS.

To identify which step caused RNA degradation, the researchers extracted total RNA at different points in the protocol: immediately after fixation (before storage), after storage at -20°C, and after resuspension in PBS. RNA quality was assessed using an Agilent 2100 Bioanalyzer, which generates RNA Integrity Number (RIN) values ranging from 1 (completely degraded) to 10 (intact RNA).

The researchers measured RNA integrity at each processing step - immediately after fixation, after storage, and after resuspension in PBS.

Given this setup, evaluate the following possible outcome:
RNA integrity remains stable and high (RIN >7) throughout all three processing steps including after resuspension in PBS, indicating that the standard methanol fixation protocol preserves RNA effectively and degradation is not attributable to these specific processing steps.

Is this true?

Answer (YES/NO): NO